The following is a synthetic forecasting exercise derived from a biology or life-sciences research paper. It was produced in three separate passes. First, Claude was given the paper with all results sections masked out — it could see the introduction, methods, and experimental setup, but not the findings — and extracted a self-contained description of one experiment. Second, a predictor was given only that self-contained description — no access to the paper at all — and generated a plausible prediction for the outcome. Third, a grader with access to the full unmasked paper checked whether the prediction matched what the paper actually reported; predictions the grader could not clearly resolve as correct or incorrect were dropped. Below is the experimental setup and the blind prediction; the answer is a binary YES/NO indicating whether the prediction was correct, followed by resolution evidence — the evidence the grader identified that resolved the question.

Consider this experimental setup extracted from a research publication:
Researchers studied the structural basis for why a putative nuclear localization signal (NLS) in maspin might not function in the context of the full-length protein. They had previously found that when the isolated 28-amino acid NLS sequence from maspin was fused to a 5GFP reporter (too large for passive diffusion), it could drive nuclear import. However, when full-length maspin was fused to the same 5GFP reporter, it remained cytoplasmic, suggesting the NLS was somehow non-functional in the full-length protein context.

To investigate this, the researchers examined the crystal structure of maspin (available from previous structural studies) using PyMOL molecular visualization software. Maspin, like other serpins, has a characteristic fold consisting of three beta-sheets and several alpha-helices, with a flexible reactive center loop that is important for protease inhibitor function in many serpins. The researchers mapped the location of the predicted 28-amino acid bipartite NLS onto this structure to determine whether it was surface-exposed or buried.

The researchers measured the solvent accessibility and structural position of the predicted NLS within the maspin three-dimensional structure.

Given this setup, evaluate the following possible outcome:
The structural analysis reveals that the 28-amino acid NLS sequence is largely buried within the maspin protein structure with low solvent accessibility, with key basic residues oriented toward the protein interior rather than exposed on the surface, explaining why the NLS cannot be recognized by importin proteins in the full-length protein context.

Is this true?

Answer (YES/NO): NO